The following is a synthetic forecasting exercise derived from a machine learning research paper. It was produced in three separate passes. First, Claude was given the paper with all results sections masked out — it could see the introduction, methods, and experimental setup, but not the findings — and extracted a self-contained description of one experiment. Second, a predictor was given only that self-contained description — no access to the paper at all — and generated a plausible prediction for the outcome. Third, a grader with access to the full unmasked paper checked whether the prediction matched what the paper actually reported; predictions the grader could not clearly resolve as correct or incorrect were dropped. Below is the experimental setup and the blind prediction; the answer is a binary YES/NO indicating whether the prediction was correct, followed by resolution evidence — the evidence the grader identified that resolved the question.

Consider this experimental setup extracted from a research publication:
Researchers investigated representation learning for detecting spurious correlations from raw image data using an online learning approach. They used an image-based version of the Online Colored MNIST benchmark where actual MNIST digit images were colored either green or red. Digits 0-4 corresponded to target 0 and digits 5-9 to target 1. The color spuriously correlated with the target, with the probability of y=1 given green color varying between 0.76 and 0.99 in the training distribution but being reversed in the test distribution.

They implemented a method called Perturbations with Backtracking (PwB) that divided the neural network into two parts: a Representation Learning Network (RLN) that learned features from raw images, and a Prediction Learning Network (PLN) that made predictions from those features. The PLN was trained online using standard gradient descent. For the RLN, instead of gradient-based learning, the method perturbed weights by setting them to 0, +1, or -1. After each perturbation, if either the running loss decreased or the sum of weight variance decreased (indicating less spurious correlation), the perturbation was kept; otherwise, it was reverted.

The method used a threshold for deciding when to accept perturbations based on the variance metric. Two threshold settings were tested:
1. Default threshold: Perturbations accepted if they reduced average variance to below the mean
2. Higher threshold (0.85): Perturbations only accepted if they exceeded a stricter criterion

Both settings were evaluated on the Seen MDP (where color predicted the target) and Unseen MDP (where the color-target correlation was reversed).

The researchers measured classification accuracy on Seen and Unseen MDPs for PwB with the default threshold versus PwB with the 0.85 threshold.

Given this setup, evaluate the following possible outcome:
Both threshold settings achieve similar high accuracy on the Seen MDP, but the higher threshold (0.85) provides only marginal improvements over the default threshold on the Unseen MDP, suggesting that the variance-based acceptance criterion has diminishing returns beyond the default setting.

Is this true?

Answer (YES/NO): NO